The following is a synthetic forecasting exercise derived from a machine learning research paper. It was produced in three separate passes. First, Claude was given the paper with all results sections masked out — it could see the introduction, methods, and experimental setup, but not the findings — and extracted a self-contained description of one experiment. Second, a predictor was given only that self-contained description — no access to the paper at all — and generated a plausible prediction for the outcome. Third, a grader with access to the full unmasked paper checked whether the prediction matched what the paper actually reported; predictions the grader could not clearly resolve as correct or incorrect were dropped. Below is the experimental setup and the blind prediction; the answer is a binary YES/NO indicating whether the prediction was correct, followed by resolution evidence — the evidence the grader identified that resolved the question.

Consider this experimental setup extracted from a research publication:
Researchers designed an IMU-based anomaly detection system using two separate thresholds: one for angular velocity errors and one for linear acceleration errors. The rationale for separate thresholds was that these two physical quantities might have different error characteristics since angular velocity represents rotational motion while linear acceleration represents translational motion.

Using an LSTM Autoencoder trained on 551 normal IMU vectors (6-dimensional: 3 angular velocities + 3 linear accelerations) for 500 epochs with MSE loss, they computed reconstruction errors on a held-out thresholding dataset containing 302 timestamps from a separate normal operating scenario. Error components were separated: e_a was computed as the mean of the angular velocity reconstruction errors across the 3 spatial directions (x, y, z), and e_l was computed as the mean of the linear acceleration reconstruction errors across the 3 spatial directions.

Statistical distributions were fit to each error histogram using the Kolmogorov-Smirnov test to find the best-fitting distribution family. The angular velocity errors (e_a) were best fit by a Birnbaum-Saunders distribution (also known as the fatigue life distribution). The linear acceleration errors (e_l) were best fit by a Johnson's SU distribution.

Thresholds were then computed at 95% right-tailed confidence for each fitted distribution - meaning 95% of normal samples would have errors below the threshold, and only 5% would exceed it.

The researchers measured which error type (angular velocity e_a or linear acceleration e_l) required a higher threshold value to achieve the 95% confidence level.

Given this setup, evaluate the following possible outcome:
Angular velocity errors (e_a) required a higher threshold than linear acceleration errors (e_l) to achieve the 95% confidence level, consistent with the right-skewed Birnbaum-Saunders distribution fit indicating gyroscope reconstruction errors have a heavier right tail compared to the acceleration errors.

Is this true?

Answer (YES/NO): NO